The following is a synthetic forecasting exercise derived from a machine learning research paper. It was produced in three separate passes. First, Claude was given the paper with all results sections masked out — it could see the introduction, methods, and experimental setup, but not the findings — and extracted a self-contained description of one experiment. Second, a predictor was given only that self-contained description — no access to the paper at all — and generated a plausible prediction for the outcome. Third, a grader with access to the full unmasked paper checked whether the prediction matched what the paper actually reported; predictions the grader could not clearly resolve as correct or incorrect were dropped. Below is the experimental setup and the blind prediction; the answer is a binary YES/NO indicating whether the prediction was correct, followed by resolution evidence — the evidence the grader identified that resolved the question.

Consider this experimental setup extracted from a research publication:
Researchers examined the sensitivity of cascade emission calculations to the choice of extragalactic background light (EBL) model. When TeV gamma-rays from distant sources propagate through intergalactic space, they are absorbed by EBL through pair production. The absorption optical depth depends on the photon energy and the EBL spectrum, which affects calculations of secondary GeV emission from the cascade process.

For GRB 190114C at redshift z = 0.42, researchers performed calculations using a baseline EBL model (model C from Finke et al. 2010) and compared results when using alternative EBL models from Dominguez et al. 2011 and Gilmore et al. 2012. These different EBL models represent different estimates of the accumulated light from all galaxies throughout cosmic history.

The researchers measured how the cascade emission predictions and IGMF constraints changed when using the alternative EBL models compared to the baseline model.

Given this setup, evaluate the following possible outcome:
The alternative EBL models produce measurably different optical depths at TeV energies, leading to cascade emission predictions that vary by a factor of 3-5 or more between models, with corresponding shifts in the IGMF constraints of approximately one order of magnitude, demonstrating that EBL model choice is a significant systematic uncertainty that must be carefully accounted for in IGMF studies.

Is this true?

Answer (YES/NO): NO